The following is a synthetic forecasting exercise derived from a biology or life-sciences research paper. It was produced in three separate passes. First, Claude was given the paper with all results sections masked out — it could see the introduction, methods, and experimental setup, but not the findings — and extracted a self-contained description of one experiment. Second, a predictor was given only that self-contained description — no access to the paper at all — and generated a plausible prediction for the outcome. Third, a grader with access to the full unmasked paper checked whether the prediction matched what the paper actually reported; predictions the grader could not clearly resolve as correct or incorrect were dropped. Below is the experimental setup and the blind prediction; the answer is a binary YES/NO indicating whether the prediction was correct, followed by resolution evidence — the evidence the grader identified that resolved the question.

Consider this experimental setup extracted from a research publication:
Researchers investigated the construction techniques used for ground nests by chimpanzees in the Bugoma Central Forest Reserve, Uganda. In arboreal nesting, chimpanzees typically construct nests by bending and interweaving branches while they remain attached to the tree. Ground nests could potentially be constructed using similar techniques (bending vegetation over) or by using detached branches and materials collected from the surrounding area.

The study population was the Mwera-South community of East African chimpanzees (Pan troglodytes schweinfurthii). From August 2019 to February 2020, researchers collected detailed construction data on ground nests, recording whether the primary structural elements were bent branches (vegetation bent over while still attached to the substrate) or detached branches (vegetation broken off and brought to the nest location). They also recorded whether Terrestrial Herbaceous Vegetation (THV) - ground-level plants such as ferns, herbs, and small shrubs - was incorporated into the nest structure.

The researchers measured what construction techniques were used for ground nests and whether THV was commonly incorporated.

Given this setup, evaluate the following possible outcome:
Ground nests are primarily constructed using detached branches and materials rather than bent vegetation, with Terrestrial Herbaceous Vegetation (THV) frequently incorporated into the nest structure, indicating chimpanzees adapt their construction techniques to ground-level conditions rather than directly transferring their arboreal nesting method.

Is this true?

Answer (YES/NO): NO